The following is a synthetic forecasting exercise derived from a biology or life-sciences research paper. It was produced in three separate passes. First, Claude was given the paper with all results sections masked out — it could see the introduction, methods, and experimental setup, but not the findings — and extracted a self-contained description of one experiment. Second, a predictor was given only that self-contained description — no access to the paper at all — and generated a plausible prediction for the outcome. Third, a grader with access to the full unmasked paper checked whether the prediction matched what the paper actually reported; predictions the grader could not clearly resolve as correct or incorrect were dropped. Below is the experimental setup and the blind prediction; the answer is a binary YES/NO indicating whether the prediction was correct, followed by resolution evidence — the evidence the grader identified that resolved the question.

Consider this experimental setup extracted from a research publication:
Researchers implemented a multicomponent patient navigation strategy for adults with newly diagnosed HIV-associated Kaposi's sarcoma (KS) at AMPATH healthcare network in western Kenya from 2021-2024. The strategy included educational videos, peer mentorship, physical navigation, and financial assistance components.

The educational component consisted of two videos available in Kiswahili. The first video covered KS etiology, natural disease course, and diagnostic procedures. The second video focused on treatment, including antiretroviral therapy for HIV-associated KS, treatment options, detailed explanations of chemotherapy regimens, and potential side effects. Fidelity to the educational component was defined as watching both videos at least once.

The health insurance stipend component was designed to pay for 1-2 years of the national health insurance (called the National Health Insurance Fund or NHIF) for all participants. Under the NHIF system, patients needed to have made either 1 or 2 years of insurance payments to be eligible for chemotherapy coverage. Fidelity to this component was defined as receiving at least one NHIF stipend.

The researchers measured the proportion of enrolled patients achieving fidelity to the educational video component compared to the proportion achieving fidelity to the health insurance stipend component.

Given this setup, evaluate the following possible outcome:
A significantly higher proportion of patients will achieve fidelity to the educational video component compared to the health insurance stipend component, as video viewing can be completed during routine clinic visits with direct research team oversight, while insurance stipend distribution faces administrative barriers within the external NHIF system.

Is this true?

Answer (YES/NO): YES